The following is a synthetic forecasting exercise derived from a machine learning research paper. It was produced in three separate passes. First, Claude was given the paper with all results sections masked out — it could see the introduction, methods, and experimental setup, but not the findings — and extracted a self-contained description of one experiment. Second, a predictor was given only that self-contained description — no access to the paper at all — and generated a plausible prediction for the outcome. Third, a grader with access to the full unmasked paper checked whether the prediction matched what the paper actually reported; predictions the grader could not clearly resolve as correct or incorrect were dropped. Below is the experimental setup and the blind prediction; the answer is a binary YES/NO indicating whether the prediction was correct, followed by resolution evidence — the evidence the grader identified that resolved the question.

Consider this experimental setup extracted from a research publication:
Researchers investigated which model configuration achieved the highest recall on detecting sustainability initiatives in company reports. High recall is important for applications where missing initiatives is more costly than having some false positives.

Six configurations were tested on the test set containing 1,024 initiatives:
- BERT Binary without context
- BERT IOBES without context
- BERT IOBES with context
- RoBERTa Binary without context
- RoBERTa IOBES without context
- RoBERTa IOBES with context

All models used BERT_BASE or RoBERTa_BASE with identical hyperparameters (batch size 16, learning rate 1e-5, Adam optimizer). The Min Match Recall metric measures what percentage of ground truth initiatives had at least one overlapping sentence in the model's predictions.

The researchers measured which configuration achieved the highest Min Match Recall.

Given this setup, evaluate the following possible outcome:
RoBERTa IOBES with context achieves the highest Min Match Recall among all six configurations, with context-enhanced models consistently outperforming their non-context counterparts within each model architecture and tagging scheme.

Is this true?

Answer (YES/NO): NO